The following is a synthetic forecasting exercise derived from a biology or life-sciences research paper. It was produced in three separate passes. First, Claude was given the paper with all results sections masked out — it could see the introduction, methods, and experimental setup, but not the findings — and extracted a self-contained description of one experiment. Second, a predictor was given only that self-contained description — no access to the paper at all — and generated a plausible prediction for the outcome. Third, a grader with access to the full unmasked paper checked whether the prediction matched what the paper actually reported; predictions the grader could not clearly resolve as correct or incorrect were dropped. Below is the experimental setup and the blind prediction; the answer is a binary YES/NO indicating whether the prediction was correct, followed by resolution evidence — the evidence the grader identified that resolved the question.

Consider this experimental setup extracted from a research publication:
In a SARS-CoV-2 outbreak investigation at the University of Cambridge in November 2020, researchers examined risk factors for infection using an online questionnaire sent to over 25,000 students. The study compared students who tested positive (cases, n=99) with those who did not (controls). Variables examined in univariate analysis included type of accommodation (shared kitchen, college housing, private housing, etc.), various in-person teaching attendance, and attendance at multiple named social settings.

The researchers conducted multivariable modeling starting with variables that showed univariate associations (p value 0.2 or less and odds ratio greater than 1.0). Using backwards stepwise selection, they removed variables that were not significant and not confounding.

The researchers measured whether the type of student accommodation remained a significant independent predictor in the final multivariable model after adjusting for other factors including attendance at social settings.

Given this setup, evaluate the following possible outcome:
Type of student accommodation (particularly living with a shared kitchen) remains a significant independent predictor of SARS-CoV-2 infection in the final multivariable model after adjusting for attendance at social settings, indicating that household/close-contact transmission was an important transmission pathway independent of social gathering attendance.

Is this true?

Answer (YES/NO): NO